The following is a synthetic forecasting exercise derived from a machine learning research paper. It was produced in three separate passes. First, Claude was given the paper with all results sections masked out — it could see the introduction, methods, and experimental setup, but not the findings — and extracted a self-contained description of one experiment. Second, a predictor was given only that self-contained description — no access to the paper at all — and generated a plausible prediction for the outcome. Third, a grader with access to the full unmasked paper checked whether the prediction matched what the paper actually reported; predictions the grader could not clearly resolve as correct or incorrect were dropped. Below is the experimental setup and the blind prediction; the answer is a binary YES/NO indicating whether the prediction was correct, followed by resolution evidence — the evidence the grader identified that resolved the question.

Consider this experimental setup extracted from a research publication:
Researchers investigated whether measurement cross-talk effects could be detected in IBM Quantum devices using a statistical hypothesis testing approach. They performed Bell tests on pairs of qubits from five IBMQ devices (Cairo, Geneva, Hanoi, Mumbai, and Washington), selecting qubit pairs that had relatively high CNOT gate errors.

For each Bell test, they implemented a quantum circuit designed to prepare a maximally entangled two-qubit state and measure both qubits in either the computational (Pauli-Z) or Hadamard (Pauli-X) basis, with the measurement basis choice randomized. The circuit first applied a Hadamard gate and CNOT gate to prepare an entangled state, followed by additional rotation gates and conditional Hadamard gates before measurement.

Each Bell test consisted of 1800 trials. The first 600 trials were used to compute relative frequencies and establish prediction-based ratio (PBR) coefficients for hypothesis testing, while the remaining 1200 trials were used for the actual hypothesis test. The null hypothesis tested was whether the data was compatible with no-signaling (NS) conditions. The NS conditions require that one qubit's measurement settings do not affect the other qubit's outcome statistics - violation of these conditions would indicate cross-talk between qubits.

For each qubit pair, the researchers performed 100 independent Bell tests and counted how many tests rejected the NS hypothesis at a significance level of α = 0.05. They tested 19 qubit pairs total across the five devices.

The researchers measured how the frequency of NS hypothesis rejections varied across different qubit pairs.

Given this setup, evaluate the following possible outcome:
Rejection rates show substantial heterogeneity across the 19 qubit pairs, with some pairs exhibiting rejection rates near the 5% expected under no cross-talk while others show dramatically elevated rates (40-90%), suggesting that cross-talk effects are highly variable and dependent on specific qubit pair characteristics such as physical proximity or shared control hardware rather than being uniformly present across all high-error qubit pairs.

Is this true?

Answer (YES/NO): NO